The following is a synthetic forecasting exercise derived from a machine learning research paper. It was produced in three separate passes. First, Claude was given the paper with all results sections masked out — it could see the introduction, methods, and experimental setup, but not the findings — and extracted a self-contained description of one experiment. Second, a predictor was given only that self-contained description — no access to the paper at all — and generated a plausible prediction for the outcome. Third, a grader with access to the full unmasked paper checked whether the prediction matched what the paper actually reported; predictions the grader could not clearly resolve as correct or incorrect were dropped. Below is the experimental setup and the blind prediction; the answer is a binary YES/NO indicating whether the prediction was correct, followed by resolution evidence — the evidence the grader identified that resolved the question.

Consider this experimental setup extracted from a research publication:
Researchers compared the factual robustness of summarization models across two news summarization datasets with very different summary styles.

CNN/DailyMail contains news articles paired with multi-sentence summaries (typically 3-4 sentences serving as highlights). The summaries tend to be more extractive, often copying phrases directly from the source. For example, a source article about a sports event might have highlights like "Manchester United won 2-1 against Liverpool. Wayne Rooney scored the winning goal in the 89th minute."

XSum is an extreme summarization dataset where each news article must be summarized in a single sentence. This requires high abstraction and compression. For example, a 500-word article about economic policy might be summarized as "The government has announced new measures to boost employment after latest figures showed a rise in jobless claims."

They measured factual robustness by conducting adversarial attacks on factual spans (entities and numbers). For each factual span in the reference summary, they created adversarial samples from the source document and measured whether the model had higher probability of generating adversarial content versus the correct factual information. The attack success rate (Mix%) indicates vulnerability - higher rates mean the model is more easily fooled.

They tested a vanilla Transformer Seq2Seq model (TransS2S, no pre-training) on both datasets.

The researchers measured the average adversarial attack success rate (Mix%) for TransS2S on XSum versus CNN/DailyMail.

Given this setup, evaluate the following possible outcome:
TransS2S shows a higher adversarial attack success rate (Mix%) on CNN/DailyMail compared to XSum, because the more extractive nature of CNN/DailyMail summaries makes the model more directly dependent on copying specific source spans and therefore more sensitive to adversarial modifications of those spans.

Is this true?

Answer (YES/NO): NO